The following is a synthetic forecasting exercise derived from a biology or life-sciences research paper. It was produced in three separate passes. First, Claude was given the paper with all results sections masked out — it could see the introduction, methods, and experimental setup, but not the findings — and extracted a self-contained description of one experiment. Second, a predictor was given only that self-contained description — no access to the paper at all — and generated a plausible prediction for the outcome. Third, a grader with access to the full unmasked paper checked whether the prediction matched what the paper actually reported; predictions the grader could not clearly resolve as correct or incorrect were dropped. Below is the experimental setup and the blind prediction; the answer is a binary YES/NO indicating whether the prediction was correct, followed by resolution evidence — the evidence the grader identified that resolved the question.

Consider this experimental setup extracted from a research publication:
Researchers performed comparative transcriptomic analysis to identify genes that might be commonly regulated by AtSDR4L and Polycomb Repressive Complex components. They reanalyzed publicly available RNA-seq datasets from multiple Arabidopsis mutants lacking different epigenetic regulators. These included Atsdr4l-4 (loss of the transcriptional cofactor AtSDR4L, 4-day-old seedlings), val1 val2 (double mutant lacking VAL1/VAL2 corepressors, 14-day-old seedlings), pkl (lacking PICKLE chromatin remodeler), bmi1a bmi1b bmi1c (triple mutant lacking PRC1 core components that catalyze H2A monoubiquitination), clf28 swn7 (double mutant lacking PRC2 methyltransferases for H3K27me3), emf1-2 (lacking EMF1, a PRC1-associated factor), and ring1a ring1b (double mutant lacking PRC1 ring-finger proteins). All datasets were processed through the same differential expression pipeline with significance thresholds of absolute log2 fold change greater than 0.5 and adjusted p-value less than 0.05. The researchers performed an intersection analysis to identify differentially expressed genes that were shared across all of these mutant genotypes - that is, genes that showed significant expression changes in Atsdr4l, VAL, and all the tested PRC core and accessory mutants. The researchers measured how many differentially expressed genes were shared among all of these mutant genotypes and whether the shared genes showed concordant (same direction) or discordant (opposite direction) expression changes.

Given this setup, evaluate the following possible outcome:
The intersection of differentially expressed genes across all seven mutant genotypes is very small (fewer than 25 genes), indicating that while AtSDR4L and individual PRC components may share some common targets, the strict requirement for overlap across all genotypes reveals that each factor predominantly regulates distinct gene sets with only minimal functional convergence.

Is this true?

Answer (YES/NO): NO